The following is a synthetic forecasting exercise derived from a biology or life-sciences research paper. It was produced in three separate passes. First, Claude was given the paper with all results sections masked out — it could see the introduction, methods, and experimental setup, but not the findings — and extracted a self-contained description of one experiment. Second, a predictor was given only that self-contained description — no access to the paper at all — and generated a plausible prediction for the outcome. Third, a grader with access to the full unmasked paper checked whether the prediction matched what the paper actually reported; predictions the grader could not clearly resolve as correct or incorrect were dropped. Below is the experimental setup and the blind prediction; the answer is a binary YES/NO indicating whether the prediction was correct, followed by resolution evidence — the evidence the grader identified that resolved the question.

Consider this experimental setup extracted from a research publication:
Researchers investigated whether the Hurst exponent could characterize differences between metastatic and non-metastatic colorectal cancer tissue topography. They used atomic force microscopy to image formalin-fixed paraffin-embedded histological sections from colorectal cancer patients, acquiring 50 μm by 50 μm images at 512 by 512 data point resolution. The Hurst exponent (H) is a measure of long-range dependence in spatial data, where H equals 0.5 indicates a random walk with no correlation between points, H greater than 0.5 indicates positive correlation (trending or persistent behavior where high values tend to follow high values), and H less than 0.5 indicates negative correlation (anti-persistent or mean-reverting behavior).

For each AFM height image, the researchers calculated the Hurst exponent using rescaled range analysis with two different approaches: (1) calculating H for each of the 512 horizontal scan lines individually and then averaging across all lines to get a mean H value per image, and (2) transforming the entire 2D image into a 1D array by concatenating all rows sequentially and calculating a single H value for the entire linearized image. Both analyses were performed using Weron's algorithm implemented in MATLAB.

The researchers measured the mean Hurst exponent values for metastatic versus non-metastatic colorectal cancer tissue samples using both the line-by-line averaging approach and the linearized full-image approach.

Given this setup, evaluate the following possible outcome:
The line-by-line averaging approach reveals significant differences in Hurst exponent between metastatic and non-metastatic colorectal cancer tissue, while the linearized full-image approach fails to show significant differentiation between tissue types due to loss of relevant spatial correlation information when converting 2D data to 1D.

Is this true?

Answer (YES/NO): NO